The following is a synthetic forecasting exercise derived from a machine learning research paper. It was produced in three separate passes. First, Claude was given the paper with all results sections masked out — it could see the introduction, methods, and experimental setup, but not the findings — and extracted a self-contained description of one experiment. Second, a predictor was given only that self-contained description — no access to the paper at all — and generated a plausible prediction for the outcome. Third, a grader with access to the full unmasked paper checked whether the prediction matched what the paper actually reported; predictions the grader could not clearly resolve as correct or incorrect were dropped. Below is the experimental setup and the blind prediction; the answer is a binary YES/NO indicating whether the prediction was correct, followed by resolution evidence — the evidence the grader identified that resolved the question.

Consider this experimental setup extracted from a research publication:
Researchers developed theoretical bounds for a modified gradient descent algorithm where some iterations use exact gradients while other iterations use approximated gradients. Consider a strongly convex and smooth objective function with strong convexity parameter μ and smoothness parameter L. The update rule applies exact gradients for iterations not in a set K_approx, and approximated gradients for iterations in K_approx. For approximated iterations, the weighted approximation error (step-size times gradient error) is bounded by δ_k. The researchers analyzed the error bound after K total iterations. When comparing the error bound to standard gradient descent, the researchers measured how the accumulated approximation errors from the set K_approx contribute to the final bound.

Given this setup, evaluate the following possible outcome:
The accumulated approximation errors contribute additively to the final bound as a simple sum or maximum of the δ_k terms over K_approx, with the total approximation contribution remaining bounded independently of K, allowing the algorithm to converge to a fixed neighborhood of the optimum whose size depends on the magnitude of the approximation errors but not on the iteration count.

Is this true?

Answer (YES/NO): NO